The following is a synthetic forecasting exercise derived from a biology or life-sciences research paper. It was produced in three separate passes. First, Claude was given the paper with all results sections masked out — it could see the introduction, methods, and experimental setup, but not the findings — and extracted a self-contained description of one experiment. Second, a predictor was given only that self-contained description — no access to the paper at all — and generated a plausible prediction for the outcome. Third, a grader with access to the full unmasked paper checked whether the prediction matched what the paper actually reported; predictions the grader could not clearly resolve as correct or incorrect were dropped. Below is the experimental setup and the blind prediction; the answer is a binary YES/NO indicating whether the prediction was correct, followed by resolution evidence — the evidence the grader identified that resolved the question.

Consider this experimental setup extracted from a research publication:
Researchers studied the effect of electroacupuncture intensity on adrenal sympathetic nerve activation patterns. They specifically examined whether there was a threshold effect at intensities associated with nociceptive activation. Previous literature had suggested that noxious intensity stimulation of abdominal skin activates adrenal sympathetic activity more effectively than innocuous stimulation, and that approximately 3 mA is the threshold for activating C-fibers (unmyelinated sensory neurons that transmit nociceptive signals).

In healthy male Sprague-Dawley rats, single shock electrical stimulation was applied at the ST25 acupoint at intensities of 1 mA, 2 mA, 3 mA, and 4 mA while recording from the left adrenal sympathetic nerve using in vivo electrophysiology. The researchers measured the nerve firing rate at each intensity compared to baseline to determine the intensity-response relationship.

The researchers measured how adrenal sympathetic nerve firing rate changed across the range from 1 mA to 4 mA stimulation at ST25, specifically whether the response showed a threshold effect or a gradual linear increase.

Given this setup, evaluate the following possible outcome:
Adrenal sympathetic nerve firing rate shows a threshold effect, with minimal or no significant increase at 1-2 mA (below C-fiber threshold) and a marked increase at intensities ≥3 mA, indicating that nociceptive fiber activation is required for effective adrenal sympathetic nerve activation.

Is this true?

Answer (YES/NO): NO